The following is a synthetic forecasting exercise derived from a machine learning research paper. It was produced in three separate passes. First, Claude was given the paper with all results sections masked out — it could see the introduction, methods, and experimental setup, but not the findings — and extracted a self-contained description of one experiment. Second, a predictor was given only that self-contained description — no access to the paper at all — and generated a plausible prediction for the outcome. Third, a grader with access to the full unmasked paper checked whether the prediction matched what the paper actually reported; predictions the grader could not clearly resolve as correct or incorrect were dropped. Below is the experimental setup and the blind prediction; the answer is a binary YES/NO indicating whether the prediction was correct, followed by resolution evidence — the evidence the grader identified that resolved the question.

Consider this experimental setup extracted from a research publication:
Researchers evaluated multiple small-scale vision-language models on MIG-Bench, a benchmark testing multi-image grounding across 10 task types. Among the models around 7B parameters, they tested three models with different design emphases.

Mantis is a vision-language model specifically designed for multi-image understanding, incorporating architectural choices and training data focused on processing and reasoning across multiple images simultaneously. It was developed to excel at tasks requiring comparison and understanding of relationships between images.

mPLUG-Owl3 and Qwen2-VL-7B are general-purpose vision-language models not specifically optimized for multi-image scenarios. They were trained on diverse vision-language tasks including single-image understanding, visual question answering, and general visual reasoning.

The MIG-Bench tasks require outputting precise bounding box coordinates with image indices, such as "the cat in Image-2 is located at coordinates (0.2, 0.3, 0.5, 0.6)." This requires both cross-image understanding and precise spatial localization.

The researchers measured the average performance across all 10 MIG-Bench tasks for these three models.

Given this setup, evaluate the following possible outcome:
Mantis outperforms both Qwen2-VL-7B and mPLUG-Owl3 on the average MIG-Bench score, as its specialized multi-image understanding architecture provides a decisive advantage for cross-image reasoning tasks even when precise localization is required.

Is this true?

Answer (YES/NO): NO